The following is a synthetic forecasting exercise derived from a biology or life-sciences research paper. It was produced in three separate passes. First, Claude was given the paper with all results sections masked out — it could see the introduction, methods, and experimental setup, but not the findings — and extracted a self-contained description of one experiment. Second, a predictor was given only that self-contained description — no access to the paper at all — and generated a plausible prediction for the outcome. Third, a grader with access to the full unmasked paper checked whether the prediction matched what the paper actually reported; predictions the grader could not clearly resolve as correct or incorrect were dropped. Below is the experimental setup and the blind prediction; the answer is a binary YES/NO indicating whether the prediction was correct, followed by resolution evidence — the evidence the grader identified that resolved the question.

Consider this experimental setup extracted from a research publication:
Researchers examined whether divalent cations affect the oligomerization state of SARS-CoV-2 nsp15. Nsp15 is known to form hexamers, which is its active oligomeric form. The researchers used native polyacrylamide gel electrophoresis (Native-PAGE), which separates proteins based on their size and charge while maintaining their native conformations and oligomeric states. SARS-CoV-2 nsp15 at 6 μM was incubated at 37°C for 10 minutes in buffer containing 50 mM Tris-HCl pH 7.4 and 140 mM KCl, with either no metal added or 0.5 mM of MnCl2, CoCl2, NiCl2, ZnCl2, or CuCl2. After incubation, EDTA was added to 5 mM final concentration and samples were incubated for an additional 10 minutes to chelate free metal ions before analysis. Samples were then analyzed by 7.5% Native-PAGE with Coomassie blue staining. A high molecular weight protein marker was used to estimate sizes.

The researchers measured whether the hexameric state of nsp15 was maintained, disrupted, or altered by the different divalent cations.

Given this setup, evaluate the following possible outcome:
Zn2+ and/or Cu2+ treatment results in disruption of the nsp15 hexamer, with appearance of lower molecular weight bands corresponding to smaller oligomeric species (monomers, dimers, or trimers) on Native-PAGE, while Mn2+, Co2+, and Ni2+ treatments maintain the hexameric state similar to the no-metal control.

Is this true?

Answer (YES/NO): NO